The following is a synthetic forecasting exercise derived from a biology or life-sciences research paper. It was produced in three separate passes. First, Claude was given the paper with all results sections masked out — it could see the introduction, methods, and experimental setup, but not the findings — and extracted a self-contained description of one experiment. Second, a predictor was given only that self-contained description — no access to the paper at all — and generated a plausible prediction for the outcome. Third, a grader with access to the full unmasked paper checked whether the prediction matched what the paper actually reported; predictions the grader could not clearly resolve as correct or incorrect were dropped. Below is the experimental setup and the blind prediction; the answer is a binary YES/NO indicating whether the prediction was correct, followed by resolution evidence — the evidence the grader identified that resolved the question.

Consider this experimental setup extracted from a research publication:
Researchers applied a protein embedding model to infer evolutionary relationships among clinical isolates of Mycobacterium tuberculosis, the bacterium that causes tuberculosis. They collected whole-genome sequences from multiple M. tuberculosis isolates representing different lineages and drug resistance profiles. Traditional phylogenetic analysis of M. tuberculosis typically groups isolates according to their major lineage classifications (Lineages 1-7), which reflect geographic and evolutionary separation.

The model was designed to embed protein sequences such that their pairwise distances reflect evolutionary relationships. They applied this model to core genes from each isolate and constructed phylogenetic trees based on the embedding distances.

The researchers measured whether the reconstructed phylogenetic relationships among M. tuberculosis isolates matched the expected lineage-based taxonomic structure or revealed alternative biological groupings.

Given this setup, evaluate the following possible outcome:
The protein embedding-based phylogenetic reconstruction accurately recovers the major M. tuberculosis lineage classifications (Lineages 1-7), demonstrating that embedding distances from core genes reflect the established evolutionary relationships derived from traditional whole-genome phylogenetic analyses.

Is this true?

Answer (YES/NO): NO